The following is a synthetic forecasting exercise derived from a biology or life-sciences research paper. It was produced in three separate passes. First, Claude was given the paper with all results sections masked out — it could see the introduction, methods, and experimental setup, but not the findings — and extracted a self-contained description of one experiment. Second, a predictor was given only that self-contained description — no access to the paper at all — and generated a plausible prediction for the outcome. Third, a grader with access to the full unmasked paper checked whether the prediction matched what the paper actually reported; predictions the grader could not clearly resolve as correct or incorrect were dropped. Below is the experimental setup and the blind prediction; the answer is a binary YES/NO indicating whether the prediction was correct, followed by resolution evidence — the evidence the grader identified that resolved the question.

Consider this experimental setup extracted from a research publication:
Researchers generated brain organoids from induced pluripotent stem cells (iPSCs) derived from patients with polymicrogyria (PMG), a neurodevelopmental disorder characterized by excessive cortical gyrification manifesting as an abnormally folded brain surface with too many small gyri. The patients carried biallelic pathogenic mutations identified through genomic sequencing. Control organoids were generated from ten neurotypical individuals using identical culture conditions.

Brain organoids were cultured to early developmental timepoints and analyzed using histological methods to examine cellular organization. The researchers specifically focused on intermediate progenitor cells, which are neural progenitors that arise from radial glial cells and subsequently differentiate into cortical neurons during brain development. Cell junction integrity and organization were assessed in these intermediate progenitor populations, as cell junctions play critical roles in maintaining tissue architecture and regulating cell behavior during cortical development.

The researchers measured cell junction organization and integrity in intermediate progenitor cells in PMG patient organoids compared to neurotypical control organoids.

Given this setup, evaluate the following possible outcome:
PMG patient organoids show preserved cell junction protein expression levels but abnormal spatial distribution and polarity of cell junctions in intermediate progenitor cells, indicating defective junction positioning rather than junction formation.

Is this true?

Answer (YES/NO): NO